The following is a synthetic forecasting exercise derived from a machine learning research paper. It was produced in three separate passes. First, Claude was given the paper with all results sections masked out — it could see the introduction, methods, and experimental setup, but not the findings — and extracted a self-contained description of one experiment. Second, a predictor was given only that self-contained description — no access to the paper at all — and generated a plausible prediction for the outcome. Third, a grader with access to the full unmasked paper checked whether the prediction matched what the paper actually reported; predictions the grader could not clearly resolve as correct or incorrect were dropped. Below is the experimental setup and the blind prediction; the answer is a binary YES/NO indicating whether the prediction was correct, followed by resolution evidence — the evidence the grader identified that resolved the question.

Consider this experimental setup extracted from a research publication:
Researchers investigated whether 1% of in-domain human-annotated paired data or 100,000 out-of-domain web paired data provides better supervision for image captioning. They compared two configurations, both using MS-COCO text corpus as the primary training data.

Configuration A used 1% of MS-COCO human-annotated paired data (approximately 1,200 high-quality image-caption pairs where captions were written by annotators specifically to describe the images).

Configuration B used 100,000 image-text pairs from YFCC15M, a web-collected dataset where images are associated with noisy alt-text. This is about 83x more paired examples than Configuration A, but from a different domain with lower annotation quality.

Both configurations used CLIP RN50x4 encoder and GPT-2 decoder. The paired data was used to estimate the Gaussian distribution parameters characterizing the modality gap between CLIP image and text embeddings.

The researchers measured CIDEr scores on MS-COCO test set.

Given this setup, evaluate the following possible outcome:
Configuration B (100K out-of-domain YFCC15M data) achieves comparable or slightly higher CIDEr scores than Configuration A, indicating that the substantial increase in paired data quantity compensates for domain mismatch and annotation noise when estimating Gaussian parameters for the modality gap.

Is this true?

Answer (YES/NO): NO